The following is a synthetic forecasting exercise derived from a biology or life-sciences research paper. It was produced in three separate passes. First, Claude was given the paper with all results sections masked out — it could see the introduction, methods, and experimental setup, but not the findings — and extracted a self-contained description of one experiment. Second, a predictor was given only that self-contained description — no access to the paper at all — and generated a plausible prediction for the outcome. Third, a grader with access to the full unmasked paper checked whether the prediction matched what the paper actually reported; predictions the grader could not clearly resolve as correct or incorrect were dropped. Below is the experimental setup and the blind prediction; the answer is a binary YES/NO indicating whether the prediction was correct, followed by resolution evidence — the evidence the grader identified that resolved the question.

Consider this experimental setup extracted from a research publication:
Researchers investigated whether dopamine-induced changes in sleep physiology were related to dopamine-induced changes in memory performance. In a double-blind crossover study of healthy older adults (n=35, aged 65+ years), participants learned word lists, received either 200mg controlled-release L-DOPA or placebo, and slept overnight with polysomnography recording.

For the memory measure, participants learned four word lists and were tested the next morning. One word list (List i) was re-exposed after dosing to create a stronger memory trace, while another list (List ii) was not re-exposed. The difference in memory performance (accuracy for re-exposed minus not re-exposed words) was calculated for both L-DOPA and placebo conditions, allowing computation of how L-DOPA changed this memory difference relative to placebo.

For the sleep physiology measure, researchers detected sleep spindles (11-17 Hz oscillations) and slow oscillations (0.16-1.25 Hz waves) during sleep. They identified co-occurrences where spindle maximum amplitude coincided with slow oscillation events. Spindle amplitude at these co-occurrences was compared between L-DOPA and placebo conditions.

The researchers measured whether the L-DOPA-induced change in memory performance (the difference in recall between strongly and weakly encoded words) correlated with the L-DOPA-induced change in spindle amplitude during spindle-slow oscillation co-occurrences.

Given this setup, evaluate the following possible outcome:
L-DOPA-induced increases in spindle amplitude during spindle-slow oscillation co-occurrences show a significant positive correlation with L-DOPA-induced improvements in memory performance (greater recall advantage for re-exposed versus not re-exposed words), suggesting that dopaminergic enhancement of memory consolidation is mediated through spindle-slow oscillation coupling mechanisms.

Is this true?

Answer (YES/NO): NO